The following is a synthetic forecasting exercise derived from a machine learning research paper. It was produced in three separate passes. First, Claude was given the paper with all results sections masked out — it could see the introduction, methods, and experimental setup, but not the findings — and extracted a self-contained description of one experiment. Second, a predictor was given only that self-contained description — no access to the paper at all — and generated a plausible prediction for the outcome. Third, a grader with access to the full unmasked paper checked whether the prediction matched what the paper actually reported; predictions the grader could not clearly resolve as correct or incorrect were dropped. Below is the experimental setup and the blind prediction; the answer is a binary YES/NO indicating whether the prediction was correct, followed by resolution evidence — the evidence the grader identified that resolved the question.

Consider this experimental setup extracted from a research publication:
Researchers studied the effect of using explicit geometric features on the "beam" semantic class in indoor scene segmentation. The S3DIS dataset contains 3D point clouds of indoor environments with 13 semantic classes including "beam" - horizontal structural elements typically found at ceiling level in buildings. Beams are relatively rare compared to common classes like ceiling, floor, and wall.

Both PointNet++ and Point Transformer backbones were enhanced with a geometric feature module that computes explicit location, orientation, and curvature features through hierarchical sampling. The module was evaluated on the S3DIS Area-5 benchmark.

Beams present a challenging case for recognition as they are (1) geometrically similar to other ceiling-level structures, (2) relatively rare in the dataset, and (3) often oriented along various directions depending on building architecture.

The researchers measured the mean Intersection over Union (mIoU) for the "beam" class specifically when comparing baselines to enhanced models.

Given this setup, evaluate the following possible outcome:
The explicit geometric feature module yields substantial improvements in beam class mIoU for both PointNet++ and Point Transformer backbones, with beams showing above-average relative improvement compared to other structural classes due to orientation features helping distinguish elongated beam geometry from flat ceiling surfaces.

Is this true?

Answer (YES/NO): NO